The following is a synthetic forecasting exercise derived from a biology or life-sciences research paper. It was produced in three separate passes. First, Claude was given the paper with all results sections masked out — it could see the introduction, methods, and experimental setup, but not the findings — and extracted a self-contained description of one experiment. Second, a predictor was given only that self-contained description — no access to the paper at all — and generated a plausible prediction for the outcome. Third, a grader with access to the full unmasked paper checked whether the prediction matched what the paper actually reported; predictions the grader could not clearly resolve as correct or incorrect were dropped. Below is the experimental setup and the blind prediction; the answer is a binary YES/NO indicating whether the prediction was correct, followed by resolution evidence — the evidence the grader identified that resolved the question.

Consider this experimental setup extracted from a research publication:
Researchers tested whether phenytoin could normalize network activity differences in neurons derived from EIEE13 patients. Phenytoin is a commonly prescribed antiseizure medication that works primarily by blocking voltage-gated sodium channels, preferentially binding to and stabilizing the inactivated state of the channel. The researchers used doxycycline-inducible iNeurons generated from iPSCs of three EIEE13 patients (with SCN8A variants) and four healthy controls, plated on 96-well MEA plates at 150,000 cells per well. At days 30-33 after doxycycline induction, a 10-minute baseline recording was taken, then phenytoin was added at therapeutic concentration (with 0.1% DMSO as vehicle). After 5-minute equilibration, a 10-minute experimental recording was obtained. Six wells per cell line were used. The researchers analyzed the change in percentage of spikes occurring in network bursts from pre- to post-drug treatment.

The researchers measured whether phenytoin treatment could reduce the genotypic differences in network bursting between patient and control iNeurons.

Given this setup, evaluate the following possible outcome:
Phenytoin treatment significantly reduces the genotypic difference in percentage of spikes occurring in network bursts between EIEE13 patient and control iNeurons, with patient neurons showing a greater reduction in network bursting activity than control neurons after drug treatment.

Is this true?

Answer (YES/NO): YES